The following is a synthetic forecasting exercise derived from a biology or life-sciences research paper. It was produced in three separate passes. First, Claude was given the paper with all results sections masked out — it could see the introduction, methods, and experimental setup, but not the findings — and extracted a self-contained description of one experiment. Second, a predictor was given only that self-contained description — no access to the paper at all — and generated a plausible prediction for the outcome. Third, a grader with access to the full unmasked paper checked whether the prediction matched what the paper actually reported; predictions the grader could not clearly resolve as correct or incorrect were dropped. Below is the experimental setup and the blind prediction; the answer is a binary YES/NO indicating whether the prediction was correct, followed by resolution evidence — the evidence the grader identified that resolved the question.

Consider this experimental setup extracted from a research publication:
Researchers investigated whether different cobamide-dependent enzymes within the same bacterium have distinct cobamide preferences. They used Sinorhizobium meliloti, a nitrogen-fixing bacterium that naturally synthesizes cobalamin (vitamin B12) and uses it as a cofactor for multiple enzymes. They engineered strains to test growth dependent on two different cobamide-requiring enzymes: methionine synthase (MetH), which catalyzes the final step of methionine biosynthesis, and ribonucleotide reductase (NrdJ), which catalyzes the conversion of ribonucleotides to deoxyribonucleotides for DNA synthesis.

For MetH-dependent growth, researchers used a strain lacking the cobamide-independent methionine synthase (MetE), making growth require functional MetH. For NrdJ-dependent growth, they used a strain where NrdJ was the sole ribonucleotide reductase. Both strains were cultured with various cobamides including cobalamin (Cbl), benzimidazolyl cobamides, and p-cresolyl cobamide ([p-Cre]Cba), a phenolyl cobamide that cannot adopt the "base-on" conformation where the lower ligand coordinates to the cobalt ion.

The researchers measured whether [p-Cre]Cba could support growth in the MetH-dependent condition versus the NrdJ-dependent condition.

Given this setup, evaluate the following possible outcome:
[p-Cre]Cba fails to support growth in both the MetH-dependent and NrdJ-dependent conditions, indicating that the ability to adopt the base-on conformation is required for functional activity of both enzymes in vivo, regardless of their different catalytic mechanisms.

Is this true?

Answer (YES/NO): NO